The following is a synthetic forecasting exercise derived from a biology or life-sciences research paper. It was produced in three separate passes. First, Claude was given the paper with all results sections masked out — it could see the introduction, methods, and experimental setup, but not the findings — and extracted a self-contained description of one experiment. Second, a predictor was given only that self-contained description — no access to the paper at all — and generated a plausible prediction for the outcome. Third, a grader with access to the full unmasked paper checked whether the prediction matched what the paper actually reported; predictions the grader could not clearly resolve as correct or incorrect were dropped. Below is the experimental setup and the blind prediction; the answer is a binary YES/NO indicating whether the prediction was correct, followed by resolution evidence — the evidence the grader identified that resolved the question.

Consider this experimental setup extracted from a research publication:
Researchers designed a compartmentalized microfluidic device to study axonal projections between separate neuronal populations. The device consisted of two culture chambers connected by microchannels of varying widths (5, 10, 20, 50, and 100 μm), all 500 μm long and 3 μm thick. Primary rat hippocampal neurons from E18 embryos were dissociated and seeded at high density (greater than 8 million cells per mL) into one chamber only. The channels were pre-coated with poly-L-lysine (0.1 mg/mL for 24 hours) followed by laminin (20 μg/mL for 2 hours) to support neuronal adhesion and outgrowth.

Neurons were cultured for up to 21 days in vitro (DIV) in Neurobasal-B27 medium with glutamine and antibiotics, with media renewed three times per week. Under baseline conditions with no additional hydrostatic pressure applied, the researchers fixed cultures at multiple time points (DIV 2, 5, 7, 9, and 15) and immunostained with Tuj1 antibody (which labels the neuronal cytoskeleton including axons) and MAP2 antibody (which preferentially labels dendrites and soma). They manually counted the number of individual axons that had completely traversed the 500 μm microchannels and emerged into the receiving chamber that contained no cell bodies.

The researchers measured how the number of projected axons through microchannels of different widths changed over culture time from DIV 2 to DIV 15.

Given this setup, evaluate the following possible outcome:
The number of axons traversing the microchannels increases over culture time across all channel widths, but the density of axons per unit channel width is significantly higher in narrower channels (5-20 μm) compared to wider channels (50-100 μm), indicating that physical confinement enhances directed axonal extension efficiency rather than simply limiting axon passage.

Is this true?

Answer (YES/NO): NO